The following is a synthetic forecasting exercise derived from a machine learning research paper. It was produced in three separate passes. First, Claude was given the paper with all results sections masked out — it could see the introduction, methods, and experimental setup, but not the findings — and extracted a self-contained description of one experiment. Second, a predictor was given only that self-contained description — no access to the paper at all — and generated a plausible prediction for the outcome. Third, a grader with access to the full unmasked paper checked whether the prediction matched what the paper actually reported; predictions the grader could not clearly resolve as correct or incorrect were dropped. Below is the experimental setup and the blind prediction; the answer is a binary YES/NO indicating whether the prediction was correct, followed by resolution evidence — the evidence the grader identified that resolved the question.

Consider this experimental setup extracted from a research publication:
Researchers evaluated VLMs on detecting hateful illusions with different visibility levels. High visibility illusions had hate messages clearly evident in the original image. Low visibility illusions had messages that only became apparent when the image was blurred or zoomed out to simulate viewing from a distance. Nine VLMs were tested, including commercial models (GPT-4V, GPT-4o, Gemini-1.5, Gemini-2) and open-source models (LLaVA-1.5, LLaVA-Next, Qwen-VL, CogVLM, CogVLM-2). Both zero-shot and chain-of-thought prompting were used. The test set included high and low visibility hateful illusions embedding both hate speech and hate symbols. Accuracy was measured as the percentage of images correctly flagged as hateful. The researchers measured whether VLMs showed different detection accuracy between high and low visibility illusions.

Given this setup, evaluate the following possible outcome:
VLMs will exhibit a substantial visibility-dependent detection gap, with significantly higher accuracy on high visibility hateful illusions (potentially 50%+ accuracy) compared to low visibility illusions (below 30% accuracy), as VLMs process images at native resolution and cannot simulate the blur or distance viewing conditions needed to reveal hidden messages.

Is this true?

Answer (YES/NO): NO